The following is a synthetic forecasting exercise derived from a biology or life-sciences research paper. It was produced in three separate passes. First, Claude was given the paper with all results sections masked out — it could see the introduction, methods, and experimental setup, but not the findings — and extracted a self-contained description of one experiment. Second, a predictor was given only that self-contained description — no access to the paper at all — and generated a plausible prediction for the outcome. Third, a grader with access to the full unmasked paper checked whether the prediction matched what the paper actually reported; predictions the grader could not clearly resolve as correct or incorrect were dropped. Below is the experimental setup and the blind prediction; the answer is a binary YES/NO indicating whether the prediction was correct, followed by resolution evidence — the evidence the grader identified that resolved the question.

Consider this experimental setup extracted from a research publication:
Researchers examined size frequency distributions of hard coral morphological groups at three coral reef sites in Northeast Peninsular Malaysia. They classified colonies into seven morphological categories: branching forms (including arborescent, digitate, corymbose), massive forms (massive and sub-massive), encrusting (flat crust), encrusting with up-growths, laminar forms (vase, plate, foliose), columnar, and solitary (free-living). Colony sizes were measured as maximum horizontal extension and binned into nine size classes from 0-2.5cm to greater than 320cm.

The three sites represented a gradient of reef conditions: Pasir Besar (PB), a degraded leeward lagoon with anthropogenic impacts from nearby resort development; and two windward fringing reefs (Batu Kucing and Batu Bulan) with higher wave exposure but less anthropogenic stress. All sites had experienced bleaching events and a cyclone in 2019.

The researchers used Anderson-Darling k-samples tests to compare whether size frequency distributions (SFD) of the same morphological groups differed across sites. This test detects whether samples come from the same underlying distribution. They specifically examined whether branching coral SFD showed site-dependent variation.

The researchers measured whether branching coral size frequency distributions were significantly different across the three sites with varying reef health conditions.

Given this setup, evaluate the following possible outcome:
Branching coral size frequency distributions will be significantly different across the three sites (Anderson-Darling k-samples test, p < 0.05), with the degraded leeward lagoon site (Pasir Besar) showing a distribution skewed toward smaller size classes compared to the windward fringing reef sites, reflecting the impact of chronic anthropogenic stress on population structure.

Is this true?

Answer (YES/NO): NO